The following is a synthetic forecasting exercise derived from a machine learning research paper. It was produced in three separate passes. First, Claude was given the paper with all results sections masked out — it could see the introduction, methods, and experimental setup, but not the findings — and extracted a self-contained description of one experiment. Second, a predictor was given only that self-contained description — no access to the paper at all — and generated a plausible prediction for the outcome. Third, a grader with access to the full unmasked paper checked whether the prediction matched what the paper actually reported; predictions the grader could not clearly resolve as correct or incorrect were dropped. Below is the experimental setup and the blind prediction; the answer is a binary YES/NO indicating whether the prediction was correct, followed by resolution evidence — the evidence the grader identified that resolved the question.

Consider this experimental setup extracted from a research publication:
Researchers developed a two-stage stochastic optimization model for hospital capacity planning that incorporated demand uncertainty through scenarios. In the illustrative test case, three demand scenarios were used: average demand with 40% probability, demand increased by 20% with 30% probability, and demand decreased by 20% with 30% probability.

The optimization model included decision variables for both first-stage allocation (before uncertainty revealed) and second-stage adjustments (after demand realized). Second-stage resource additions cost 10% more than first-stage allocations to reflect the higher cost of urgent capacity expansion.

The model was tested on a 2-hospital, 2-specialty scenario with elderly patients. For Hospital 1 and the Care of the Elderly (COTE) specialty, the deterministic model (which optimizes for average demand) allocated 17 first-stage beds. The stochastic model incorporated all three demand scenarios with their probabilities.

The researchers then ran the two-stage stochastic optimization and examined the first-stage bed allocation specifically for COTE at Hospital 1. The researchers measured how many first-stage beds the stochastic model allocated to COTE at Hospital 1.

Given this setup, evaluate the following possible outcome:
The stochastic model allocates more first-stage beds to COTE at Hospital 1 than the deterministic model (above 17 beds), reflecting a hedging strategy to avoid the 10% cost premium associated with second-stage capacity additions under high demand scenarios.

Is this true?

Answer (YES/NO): NO